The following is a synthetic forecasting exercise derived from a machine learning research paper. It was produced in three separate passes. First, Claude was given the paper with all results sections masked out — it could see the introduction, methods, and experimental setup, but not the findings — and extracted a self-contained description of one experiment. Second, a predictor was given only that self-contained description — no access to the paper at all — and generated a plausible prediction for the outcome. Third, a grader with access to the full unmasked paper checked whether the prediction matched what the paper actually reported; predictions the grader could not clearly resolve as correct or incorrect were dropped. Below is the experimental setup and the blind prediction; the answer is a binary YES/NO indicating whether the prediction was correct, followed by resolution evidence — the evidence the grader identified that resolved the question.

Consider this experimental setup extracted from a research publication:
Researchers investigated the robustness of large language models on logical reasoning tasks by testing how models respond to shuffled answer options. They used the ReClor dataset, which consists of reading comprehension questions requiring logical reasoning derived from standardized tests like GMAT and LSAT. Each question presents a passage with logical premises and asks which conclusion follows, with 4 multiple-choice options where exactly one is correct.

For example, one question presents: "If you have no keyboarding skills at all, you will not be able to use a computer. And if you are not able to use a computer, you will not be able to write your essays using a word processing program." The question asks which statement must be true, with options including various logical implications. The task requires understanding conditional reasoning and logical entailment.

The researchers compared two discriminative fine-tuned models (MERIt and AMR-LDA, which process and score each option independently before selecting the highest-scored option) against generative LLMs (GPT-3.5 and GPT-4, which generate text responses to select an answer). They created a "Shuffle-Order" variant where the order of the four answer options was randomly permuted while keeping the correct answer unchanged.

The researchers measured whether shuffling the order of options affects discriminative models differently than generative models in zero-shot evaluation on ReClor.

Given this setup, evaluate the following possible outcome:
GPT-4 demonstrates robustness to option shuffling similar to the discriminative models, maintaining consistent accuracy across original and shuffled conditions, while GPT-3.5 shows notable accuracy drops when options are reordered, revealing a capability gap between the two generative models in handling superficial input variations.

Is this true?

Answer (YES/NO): NO